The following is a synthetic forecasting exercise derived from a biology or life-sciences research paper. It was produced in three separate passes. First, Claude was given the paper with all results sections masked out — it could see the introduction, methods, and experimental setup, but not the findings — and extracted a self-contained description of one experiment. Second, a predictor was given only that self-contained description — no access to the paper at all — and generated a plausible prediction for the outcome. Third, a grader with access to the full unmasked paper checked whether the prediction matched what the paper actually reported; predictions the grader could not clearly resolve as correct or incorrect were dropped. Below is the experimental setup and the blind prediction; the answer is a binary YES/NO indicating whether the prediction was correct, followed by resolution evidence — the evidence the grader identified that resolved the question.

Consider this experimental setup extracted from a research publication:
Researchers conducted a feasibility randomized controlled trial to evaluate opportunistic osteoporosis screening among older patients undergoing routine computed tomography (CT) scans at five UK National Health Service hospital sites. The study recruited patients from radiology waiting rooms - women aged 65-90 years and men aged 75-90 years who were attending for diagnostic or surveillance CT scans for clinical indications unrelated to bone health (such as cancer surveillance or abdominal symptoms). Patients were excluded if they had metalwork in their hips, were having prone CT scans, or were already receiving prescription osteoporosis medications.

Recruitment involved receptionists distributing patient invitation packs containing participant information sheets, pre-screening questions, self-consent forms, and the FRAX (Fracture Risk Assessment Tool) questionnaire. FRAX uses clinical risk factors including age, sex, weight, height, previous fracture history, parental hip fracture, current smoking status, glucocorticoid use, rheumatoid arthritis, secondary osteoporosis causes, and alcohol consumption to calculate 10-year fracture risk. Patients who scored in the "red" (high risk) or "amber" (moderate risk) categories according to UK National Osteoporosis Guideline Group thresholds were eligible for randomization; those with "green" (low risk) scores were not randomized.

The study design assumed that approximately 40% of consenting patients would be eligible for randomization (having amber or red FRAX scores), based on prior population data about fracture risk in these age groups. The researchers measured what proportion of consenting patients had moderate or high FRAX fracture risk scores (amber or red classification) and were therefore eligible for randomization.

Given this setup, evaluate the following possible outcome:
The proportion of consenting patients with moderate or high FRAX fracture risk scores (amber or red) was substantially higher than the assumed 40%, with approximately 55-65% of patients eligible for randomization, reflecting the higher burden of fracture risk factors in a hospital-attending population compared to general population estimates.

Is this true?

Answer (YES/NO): YES